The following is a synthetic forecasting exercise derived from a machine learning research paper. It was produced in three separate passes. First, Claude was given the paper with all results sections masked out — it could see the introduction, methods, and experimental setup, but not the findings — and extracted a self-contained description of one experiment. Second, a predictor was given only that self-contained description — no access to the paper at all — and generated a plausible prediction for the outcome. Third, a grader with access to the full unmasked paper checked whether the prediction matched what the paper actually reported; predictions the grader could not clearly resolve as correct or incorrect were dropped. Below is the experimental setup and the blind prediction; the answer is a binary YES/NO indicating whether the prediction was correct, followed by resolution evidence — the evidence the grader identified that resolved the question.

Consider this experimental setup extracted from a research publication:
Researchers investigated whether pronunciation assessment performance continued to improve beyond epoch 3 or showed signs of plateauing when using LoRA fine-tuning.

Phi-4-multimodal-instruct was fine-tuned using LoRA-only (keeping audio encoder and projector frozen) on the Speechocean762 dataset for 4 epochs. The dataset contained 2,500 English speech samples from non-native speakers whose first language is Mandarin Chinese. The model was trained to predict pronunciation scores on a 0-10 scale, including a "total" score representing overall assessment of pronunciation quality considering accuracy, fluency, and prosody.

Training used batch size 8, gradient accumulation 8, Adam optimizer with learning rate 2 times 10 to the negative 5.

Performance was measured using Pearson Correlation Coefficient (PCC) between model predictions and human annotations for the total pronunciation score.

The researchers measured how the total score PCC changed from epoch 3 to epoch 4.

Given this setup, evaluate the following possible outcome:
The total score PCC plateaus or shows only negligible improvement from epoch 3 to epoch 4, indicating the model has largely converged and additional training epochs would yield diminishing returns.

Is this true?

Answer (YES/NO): NO